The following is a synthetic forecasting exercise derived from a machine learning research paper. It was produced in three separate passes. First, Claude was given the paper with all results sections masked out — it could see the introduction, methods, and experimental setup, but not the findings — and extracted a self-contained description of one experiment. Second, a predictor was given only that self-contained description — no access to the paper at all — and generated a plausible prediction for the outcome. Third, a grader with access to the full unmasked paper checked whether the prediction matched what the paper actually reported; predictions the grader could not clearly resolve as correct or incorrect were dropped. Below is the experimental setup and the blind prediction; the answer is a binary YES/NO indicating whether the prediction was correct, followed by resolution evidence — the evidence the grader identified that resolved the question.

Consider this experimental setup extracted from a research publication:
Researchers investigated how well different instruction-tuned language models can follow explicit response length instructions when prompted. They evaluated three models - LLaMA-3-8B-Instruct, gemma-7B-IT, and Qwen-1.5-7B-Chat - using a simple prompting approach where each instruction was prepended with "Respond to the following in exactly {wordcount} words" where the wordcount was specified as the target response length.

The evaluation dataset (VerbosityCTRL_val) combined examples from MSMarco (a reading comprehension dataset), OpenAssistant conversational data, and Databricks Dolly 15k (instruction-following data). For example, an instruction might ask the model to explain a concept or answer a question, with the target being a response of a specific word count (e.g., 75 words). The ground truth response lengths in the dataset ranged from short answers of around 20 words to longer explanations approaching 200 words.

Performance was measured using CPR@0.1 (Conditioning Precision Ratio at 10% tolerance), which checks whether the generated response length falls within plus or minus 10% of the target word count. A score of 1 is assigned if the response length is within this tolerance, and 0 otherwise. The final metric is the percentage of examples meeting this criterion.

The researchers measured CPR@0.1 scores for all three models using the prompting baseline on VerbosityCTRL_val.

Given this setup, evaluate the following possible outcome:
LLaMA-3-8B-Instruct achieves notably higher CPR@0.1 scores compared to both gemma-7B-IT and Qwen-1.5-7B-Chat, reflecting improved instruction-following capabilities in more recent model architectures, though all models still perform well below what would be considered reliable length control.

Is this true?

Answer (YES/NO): YES